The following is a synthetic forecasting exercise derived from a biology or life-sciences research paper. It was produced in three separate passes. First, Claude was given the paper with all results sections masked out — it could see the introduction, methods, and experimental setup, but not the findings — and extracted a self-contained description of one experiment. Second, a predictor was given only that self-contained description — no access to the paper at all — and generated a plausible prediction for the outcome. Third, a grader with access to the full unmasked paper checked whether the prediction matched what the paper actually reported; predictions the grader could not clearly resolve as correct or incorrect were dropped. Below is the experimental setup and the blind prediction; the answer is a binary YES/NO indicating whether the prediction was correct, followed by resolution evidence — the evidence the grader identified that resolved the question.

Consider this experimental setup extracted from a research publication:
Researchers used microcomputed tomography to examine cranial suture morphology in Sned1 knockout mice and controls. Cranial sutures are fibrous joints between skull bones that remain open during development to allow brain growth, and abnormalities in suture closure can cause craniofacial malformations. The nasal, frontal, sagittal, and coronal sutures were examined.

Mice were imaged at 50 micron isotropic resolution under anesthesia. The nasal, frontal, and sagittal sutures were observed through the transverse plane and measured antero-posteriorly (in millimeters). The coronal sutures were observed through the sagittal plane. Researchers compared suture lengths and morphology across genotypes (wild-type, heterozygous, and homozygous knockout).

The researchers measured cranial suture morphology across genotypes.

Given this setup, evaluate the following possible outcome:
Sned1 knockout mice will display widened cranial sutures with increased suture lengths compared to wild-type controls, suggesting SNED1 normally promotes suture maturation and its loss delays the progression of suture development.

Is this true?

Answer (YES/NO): NO